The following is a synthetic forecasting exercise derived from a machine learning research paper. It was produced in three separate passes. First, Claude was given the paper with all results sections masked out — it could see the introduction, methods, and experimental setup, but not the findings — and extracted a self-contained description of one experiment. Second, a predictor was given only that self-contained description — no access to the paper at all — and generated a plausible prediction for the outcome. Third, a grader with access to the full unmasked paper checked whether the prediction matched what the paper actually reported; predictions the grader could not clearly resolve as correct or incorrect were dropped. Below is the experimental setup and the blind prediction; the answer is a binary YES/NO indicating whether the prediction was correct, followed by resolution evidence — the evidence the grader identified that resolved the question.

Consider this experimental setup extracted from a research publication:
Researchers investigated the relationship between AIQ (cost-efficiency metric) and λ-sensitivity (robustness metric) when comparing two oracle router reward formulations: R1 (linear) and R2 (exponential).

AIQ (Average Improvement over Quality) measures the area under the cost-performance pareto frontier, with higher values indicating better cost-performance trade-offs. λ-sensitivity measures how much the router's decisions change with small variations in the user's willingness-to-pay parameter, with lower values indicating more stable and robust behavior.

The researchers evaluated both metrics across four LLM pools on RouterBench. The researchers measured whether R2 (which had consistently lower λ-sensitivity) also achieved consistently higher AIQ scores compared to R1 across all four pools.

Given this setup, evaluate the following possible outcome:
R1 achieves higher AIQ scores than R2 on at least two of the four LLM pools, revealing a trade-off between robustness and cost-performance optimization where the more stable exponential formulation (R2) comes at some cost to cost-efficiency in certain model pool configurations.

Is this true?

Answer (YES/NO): NO